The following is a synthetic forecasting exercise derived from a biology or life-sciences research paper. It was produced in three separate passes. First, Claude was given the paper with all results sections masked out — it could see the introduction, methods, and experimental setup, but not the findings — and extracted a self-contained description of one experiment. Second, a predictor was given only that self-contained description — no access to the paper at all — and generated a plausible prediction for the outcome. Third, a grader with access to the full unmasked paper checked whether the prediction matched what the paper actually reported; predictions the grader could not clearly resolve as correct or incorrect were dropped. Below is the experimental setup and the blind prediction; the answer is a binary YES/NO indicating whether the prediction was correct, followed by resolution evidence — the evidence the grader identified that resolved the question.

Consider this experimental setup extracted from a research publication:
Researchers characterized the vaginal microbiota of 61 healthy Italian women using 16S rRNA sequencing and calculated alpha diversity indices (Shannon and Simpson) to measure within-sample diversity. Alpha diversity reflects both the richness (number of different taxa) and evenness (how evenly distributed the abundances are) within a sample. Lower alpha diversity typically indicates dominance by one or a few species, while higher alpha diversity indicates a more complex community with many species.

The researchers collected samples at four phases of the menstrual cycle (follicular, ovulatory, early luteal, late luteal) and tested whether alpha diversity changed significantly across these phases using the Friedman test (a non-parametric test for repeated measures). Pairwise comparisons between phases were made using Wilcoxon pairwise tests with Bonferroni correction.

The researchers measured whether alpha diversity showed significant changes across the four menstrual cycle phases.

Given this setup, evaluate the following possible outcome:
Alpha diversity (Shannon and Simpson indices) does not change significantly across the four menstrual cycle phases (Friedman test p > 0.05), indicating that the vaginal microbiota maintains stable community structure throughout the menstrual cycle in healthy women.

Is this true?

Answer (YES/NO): YES